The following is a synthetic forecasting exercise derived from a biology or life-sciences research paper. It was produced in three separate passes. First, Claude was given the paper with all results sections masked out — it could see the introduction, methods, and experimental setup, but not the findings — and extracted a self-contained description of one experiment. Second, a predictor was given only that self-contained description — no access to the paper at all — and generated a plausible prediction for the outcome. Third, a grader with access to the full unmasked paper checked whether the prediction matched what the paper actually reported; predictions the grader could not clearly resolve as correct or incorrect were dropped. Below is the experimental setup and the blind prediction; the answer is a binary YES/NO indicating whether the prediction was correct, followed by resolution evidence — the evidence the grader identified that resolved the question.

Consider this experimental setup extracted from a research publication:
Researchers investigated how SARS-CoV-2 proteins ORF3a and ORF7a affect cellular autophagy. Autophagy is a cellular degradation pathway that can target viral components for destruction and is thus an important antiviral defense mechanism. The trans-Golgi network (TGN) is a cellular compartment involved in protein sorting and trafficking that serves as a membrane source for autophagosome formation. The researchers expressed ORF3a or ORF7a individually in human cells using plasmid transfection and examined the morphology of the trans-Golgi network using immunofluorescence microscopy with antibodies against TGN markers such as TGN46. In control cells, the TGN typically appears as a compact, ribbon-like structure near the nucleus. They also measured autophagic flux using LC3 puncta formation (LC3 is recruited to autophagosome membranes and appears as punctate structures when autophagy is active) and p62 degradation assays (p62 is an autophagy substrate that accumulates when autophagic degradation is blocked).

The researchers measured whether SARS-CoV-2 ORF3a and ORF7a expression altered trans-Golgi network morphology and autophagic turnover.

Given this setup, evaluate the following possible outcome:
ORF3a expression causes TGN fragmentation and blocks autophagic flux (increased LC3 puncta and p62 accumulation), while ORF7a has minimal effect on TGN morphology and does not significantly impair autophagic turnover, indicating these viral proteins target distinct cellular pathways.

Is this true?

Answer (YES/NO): NO